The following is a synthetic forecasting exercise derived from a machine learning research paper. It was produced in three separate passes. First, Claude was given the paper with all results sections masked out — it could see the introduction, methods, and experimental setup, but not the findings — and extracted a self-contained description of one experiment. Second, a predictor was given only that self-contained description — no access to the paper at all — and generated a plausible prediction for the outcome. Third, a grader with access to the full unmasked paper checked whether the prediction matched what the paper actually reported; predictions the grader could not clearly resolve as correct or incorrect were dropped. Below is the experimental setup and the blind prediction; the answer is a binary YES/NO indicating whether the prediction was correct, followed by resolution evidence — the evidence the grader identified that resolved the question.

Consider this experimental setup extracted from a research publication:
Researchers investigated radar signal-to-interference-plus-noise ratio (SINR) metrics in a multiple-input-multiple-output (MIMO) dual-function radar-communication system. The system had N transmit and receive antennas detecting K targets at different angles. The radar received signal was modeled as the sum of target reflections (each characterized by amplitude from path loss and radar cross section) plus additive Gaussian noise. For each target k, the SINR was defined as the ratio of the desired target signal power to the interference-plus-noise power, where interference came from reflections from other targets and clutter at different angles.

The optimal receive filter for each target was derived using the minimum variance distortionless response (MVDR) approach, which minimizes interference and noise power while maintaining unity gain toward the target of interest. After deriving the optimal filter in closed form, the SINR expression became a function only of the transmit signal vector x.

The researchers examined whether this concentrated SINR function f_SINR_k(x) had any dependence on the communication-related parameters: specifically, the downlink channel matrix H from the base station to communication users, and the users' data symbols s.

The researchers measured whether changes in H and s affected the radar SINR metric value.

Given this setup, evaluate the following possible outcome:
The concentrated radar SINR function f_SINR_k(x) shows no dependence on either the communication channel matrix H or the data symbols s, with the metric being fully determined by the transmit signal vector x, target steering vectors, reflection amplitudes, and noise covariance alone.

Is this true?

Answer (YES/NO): YES